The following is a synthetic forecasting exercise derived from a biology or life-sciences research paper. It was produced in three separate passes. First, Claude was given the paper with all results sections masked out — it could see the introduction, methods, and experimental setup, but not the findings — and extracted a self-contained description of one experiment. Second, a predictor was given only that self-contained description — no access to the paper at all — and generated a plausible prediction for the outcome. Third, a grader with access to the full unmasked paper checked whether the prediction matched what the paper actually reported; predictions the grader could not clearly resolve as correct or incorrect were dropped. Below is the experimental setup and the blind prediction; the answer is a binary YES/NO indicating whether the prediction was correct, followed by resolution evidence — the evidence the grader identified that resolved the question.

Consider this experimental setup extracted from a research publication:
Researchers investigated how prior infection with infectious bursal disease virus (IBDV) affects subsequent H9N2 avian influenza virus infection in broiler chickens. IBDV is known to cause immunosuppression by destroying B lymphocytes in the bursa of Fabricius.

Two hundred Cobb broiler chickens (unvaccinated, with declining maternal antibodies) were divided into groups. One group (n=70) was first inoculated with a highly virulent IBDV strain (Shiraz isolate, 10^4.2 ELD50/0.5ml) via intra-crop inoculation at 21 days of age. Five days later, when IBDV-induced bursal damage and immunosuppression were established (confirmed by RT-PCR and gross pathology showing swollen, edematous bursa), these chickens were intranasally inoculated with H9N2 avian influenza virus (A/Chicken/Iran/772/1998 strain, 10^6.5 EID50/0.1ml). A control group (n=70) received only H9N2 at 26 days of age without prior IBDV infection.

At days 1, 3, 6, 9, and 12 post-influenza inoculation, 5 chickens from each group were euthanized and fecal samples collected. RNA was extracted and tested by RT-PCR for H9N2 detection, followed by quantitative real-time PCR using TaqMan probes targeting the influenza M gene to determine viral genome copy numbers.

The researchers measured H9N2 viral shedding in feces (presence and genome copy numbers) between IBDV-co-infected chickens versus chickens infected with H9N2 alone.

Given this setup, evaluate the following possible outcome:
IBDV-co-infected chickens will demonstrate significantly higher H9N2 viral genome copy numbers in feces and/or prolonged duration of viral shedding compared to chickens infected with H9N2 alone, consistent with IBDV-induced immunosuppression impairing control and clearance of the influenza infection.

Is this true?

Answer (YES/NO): NO